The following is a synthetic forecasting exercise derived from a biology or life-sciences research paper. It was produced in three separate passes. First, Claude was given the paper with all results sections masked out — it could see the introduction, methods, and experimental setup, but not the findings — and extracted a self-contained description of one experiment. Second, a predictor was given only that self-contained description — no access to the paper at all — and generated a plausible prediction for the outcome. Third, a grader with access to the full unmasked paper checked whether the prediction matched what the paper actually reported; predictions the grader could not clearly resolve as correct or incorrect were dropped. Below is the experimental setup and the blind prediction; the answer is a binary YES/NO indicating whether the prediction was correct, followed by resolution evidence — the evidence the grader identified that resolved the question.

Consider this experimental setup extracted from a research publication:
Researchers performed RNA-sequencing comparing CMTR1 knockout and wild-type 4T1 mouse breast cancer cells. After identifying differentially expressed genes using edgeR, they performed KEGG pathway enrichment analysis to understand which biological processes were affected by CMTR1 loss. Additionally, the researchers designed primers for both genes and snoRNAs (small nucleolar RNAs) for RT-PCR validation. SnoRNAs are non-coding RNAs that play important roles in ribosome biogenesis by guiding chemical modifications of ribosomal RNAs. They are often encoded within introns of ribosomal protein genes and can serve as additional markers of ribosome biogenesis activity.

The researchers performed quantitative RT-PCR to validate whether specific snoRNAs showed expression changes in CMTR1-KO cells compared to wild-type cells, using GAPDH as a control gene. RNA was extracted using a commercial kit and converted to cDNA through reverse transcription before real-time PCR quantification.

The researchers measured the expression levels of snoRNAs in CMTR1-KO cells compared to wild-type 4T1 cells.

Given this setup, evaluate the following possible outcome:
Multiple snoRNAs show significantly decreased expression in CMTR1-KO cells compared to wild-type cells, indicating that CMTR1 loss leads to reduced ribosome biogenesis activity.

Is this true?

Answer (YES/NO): YES